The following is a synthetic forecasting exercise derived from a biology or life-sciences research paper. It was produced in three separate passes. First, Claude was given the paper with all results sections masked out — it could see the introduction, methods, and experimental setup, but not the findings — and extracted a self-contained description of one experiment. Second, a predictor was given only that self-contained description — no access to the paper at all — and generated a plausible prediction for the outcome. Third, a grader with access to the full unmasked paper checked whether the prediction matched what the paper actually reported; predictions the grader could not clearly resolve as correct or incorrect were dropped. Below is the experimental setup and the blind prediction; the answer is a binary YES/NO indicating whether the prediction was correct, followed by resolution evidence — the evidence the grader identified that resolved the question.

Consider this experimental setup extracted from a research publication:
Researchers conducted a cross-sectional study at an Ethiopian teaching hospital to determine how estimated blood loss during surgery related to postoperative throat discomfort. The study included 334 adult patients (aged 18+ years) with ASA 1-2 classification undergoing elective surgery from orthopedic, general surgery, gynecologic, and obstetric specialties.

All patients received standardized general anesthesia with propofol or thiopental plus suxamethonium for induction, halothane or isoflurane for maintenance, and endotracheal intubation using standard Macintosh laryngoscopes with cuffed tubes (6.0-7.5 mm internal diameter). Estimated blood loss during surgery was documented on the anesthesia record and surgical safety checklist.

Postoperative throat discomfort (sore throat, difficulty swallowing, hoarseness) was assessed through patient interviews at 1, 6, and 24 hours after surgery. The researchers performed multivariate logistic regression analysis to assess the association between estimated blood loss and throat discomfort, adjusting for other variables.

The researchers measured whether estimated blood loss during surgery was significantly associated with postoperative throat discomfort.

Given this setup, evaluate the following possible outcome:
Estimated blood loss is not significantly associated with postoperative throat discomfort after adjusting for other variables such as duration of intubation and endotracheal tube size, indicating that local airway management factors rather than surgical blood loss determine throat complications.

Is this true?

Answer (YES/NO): YES